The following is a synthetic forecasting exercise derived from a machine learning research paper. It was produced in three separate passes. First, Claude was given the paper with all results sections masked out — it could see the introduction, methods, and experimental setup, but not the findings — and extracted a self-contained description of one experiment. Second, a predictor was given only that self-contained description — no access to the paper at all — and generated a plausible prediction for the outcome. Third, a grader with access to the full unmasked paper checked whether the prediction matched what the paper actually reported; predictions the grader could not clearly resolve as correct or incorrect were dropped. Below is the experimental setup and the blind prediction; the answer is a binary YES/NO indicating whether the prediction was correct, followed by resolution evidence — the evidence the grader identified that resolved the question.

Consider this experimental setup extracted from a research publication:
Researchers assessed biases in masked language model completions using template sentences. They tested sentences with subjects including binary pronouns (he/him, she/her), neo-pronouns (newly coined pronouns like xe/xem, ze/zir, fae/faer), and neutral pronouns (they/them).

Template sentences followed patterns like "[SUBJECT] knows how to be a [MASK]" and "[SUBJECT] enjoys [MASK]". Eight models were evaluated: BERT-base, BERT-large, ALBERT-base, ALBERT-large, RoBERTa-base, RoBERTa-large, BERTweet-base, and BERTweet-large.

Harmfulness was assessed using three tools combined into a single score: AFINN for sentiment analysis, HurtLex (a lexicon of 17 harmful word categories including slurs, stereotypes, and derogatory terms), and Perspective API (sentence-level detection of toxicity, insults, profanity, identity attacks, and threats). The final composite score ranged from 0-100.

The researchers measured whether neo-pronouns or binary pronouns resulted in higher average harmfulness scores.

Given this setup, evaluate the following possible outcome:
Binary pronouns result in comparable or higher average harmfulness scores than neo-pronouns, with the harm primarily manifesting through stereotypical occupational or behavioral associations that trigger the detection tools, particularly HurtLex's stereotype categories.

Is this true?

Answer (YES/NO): NO